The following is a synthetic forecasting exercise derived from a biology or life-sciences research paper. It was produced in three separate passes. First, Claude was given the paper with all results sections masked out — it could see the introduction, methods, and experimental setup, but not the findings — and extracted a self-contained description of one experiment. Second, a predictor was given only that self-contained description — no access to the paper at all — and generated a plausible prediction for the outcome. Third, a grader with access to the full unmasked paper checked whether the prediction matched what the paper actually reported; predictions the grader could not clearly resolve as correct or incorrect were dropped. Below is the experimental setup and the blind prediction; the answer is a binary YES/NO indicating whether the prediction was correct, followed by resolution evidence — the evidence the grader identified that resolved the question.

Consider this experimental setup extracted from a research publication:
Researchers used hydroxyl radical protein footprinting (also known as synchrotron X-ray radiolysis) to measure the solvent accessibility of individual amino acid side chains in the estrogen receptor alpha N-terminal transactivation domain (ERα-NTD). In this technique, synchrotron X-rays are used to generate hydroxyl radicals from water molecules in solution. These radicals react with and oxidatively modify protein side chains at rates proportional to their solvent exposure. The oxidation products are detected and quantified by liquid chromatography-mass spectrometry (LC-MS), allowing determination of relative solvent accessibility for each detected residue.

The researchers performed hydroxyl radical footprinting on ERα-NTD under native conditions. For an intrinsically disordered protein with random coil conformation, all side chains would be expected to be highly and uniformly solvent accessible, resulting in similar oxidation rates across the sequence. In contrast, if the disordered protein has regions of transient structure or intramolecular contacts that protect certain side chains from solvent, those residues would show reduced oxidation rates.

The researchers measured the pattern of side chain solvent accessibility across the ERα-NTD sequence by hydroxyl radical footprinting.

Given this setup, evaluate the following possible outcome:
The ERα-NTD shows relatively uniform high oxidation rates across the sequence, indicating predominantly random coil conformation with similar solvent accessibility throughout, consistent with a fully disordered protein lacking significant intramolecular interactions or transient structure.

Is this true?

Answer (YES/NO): NO